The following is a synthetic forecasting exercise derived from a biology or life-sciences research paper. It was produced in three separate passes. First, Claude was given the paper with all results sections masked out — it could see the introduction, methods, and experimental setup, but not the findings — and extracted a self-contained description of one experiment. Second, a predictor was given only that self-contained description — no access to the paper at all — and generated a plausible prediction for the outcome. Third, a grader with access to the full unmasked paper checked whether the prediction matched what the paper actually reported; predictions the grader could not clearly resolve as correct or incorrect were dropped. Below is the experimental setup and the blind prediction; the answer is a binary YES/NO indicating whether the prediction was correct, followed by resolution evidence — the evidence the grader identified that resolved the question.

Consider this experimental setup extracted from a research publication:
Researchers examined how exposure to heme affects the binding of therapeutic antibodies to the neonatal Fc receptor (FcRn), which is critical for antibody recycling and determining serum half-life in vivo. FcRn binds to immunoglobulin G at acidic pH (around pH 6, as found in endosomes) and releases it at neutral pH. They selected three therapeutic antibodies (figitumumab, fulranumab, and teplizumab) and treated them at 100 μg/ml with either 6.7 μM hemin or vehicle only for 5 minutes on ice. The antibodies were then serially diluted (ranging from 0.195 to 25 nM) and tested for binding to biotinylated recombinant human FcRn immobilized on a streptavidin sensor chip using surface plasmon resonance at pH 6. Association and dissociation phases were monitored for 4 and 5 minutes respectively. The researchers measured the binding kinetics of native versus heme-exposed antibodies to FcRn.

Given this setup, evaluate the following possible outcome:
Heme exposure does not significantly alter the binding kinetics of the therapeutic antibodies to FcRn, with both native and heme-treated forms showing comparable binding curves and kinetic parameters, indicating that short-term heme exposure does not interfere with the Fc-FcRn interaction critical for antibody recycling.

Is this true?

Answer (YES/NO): YES